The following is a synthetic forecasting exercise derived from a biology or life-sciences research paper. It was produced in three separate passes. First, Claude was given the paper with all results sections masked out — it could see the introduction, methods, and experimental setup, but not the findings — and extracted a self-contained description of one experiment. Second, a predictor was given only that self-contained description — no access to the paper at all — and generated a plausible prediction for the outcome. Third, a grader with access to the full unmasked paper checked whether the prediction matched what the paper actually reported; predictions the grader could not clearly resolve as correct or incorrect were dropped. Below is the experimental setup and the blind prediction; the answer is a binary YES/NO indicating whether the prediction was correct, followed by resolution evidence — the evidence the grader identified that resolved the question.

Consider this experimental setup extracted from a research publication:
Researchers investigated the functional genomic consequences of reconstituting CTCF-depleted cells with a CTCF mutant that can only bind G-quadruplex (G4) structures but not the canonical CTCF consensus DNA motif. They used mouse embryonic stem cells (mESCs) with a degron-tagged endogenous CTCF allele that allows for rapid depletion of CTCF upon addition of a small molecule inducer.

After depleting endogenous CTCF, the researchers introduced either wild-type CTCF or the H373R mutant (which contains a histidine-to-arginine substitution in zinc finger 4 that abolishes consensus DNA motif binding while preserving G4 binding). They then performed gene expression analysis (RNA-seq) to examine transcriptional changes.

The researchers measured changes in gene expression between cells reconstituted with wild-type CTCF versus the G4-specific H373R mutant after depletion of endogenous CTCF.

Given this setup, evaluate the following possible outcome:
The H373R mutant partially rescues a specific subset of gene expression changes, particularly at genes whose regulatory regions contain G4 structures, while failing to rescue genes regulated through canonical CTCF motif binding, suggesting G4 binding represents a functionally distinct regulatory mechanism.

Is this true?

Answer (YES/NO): YES